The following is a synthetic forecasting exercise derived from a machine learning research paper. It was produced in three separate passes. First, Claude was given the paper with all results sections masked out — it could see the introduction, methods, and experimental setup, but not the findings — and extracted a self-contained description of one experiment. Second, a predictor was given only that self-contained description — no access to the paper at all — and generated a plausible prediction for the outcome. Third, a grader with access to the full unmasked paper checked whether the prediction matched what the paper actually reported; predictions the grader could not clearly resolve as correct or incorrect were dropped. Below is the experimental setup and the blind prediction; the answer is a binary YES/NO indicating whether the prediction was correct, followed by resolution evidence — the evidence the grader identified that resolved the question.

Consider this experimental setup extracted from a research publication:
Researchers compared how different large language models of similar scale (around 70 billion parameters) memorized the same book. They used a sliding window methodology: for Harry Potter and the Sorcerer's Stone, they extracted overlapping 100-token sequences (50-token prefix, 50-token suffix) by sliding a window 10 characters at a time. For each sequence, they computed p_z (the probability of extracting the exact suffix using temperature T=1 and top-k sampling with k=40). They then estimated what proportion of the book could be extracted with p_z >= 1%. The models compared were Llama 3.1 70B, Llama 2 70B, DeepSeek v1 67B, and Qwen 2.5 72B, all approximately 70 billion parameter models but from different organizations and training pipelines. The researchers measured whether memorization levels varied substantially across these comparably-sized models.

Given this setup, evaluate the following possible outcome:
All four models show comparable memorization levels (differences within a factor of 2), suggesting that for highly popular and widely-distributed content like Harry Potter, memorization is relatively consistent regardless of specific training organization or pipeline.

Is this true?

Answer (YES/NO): NO